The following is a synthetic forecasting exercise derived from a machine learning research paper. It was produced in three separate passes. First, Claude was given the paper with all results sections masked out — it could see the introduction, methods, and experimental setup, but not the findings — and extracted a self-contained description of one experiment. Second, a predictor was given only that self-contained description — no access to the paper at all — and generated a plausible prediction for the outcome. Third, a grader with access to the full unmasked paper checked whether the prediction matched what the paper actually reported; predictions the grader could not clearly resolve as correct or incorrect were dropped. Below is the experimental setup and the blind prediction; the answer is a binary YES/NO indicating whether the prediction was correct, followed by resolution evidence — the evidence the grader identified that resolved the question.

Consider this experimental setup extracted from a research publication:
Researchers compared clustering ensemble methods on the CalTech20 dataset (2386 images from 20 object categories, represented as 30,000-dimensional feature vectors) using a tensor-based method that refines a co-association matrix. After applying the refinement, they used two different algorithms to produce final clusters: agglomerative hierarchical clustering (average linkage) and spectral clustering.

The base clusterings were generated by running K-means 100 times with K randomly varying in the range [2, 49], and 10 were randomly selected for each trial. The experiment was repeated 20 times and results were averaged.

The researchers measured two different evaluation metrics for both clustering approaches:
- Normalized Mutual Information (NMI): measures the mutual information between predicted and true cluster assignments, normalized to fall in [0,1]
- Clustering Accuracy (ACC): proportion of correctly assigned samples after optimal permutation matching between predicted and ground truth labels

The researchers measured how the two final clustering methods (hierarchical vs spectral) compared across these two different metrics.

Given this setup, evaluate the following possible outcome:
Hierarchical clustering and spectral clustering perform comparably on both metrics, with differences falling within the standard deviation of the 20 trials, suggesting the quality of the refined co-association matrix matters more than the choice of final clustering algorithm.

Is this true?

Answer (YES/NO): NO